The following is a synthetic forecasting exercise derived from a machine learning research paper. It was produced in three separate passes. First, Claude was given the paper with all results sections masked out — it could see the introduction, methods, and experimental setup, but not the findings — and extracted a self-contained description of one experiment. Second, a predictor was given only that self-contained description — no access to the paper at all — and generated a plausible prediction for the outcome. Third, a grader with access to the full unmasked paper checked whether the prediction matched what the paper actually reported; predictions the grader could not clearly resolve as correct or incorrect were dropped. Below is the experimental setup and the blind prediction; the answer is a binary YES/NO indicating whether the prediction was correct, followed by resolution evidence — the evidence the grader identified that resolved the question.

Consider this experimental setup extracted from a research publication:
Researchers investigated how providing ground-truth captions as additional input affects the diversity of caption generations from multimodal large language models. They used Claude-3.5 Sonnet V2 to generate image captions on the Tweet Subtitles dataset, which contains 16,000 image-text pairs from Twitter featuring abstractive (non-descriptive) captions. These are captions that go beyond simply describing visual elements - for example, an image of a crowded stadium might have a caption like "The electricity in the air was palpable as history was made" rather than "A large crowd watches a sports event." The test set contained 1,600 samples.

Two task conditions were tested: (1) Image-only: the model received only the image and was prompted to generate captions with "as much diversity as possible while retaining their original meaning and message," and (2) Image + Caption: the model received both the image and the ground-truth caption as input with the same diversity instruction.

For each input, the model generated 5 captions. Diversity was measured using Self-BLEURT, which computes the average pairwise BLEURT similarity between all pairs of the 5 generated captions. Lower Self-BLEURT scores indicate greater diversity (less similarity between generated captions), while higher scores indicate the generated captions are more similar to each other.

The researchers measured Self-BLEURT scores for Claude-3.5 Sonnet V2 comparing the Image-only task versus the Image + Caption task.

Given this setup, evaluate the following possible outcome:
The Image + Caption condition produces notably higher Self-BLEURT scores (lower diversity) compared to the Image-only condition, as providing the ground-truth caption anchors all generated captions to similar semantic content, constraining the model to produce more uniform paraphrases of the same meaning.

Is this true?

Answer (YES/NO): YES